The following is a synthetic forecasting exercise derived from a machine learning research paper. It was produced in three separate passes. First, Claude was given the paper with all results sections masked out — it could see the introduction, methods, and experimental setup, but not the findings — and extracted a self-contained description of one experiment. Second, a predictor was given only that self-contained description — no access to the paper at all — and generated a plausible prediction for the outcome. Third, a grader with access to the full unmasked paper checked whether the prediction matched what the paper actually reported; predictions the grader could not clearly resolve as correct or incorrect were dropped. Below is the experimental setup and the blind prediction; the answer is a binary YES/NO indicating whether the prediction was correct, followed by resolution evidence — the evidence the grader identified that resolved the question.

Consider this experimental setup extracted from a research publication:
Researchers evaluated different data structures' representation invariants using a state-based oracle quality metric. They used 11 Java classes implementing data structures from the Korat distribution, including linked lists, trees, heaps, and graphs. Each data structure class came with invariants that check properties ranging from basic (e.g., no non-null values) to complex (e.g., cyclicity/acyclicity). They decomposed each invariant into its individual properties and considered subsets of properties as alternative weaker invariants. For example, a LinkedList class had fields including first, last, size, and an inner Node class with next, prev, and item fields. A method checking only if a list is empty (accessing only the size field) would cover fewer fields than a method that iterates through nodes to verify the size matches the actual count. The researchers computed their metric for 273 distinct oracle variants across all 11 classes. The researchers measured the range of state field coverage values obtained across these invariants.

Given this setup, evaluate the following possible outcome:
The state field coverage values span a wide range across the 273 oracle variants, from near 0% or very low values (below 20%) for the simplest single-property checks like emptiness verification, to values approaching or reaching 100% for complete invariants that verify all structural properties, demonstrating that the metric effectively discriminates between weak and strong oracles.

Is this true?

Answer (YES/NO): YES